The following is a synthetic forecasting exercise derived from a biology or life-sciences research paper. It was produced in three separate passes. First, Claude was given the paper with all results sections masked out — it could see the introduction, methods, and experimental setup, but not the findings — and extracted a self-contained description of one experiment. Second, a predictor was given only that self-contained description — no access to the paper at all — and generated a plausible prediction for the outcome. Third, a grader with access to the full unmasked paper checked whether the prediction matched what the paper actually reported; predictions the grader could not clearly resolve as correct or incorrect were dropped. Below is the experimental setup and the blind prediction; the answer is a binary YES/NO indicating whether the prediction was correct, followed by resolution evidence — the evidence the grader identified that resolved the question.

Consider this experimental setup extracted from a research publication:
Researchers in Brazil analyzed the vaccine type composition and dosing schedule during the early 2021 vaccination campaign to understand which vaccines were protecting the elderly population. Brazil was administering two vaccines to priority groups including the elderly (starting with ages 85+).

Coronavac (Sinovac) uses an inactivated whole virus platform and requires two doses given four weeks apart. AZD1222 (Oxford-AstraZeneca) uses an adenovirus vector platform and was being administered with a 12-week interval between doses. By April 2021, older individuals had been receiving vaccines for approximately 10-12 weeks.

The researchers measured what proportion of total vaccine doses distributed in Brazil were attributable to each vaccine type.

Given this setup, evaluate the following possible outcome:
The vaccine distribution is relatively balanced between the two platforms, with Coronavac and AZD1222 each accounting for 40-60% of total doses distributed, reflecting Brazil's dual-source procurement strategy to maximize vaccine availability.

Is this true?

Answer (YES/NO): NO